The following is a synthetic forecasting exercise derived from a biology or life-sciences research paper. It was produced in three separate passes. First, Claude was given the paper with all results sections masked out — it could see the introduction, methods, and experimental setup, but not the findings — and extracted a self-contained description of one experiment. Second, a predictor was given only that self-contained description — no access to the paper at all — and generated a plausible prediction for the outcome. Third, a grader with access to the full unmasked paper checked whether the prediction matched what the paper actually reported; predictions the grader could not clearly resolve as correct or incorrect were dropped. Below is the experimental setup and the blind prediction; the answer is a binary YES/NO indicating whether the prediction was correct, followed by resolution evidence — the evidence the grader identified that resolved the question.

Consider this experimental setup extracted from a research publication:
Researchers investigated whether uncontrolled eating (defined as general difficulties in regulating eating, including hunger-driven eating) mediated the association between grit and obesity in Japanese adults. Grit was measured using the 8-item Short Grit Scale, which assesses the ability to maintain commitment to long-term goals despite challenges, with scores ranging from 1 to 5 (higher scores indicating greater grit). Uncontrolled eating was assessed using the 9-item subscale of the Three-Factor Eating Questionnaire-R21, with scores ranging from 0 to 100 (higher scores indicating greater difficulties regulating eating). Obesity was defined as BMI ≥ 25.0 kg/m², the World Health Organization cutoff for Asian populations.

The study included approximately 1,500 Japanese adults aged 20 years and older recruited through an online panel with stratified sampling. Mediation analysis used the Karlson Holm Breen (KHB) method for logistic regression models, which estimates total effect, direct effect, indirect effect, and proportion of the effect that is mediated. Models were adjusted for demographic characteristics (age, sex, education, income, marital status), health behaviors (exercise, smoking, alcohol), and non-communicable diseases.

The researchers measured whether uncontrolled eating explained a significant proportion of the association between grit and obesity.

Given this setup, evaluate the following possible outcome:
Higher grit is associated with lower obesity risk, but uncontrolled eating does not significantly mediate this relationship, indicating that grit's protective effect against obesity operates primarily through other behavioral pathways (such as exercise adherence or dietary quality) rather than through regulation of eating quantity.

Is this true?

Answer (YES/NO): NO